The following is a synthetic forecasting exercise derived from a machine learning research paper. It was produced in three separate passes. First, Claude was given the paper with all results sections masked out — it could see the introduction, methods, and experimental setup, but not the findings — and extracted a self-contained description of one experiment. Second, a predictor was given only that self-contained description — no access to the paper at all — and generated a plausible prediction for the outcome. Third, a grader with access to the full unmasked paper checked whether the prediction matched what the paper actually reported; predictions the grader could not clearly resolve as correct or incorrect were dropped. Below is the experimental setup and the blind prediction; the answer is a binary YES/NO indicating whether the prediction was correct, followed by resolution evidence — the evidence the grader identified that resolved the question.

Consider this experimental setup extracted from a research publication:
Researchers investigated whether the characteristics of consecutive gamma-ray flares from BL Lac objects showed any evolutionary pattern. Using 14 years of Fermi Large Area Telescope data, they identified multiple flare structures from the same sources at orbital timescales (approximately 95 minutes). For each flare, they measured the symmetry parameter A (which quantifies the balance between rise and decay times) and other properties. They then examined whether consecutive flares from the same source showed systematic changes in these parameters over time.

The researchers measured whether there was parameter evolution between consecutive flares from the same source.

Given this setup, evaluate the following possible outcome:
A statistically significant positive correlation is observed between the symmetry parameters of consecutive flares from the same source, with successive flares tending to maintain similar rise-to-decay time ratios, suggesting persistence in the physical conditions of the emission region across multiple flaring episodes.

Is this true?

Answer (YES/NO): NO